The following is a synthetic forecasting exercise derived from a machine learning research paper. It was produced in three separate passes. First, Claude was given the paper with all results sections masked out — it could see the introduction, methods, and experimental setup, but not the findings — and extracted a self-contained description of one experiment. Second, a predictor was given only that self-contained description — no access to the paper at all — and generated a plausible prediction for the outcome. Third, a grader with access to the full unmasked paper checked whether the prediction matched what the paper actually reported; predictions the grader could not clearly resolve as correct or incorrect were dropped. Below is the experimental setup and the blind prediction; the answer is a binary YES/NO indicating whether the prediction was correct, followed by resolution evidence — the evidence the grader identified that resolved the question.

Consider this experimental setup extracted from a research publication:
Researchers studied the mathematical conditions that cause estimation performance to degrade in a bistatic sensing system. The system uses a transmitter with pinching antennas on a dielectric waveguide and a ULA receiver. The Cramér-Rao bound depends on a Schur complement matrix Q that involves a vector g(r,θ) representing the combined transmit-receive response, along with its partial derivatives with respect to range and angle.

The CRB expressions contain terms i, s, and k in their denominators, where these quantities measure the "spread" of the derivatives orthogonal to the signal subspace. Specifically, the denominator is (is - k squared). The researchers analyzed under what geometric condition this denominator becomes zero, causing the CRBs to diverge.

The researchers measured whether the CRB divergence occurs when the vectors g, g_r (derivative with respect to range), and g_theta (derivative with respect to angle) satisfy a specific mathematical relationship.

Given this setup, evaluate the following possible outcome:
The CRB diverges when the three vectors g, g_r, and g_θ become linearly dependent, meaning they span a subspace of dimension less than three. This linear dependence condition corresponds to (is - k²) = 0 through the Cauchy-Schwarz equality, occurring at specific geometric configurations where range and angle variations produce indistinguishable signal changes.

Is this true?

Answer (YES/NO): YES